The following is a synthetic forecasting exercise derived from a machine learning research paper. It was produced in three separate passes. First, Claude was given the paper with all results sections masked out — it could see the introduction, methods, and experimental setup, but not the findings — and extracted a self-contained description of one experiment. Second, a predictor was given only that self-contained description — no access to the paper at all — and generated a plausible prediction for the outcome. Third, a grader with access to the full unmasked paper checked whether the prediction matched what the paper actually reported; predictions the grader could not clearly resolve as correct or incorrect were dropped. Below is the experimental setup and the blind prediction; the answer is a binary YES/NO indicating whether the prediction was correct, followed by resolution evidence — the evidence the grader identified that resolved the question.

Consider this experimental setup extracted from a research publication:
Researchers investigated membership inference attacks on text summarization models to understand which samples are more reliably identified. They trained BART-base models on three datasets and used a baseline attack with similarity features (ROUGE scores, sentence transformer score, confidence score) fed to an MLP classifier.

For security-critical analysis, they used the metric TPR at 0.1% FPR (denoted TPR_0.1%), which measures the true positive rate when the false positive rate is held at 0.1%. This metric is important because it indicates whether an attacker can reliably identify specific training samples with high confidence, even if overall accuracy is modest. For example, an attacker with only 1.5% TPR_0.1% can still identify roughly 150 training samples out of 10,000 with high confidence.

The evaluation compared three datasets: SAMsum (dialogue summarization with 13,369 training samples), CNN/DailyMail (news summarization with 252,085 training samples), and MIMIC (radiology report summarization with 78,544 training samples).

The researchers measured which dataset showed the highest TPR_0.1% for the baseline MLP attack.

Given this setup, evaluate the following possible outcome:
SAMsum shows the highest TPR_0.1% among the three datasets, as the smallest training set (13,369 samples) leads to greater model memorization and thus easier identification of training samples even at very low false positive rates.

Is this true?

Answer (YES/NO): NO